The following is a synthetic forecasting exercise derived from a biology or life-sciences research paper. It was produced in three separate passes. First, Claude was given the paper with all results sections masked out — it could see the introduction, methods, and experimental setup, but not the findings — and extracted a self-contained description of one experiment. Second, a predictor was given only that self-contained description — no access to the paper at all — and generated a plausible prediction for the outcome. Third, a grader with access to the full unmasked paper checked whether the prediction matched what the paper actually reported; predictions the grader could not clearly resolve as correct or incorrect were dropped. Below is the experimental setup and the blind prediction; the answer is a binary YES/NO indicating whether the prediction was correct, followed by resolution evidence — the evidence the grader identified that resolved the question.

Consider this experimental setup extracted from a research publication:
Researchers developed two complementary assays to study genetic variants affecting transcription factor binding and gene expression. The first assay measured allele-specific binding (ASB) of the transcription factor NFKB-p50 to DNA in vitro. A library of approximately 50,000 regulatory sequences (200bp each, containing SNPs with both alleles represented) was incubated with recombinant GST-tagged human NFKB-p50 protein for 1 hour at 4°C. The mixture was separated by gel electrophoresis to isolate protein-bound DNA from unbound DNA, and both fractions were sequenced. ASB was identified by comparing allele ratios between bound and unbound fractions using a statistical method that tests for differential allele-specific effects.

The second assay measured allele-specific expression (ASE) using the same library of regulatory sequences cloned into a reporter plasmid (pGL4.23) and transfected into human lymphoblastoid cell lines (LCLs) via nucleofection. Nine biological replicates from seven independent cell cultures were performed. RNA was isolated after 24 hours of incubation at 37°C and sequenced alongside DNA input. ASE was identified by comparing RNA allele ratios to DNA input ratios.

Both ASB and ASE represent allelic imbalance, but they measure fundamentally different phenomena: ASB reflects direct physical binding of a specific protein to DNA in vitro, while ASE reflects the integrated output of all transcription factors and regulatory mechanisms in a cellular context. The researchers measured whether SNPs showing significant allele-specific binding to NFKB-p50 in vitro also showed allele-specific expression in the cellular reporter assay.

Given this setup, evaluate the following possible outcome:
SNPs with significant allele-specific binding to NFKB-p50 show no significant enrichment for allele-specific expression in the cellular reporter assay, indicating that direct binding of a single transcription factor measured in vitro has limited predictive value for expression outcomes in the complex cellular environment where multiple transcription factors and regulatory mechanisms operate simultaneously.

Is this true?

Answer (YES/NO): NO